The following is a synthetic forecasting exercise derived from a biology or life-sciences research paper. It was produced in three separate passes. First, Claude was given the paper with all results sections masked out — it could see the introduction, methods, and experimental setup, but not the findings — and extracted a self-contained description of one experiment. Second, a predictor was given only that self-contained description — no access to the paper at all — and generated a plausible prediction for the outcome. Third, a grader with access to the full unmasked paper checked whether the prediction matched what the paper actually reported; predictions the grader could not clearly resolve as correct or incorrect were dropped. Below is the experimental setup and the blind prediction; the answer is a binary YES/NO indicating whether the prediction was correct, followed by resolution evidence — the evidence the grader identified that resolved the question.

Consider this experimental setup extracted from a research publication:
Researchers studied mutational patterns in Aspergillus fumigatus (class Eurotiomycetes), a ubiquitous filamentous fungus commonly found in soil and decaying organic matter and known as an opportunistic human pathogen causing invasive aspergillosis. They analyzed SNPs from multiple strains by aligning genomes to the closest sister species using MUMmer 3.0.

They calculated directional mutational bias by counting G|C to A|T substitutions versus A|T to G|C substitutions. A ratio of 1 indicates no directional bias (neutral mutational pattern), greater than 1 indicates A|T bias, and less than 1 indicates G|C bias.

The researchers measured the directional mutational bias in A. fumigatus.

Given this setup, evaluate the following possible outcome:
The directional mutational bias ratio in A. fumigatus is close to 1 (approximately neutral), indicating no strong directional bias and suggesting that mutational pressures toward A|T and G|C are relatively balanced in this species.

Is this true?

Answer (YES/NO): YES